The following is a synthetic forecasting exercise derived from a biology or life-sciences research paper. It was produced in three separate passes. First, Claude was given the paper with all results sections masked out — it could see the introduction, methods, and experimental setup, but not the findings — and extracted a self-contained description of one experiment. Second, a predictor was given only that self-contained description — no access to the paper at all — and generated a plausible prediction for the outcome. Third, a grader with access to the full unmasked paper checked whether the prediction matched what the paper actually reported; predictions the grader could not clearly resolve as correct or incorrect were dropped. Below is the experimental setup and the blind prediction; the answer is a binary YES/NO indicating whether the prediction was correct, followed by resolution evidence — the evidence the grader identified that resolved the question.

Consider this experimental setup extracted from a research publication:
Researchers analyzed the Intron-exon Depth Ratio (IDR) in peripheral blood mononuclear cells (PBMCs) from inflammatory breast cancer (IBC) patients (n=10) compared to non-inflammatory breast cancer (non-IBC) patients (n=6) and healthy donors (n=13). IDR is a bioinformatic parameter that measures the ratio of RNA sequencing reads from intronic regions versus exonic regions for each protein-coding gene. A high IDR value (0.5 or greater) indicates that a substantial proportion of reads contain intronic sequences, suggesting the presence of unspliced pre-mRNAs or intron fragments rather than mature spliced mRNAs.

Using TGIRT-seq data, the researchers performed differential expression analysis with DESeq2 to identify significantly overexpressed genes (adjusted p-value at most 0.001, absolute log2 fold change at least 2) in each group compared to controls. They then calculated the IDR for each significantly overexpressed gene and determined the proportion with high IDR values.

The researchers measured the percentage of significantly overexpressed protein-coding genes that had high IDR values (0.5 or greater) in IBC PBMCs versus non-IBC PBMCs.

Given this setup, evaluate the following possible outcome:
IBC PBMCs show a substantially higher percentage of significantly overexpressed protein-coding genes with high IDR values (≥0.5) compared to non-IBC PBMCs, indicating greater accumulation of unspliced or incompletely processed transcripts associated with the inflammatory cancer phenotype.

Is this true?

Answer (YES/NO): YES